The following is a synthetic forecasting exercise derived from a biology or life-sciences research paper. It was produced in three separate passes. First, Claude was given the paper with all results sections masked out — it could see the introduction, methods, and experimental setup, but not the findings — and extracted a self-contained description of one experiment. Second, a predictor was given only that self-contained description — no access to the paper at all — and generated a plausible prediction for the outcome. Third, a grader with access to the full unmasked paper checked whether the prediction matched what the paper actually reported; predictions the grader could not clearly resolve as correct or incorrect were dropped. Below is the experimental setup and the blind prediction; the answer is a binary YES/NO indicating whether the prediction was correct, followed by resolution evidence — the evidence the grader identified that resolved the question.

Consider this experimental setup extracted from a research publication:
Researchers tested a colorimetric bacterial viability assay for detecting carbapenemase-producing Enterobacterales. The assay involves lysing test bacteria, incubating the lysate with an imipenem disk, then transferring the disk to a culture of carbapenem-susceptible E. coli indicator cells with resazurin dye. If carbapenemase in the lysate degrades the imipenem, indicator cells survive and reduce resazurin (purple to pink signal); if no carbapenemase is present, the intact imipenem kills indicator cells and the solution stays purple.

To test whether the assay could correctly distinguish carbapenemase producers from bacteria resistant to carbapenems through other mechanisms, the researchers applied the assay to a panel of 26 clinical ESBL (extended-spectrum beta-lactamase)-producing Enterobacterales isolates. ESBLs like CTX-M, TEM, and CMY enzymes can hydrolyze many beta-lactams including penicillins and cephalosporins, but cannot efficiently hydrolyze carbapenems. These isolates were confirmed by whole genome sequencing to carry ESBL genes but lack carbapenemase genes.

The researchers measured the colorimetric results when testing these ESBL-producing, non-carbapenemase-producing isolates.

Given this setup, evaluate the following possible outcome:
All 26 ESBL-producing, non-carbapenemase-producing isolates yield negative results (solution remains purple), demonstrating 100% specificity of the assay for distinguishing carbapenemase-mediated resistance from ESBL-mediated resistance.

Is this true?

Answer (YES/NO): YES